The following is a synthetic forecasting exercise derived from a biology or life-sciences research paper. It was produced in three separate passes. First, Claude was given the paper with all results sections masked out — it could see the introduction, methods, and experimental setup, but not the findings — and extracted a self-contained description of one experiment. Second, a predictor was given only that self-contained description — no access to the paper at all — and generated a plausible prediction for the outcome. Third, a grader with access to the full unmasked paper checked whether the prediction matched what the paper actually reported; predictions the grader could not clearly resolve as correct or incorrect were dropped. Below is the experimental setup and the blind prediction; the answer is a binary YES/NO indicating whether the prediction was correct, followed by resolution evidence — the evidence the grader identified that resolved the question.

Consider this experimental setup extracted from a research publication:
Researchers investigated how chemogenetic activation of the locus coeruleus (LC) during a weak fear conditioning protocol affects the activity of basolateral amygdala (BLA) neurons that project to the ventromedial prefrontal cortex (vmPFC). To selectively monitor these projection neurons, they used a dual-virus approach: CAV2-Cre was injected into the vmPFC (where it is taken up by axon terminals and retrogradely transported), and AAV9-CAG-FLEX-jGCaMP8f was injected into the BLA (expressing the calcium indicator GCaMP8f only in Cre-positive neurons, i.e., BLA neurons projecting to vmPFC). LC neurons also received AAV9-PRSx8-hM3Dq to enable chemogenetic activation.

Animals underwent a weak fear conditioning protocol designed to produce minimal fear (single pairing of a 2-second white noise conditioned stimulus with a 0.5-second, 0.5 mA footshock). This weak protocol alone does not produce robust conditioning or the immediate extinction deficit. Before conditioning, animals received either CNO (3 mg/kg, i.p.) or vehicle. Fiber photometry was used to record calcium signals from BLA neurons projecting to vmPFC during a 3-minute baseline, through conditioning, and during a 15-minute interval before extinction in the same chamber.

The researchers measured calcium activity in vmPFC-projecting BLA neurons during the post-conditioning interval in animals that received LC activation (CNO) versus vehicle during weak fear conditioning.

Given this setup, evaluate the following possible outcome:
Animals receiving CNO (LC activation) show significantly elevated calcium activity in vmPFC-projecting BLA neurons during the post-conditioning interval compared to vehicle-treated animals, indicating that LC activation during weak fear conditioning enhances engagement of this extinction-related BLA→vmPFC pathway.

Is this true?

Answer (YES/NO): YES